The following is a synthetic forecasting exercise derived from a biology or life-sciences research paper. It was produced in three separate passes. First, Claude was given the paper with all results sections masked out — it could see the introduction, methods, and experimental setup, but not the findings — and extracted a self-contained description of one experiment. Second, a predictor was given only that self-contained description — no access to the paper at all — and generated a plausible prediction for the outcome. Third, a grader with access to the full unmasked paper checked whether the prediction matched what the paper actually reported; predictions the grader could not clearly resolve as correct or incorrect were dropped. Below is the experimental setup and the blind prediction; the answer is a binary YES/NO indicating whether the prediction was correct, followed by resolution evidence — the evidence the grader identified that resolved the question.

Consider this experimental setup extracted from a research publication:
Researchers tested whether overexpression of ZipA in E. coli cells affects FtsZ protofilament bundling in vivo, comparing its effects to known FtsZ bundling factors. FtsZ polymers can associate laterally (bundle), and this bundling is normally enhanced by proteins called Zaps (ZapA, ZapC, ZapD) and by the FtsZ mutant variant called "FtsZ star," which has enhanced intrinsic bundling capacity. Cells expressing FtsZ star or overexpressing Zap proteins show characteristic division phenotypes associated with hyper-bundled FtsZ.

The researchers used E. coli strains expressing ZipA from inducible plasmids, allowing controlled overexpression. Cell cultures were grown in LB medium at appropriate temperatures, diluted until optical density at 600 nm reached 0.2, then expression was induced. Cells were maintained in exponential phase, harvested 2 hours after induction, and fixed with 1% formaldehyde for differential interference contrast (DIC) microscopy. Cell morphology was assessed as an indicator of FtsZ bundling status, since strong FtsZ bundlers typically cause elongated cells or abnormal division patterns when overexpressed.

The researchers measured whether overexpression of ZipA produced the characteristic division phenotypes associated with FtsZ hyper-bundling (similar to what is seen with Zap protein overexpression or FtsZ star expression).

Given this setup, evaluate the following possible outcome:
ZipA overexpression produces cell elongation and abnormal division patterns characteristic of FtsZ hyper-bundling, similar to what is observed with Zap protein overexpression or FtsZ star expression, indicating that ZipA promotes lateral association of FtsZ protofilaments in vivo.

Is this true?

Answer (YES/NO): NO